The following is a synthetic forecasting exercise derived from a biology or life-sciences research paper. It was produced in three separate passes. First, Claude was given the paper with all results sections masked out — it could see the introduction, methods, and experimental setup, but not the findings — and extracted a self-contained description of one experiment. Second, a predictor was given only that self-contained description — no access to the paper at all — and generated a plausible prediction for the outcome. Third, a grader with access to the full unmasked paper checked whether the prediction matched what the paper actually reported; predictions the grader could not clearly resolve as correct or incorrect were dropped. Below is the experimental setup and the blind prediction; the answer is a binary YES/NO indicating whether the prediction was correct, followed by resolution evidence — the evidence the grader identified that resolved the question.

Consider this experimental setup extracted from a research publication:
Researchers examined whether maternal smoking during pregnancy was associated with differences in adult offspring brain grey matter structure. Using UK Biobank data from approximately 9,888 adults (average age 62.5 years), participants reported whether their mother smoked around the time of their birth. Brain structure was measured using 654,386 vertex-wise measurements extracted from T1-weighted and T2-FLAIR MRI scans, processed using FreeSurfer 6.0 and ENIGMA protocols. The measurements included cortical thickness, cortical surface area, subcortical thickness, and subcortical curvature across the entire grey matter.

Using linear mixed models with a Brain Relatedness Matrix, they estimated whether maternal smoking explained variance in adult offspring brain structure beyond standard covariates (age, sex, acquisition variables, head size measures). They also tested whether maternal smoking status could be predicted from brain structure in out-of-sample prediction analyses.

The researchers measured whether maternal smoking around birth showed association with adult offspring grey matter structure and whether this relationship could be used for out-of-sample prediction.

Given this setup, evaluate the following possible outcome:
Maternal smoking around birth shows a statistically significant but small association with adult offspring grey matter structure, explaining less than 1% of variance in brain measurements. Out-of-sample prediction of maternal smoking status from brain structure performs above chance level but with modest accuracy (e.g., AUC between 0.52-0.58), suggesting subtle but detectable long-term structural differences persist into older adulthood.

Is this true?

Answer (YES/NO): NO